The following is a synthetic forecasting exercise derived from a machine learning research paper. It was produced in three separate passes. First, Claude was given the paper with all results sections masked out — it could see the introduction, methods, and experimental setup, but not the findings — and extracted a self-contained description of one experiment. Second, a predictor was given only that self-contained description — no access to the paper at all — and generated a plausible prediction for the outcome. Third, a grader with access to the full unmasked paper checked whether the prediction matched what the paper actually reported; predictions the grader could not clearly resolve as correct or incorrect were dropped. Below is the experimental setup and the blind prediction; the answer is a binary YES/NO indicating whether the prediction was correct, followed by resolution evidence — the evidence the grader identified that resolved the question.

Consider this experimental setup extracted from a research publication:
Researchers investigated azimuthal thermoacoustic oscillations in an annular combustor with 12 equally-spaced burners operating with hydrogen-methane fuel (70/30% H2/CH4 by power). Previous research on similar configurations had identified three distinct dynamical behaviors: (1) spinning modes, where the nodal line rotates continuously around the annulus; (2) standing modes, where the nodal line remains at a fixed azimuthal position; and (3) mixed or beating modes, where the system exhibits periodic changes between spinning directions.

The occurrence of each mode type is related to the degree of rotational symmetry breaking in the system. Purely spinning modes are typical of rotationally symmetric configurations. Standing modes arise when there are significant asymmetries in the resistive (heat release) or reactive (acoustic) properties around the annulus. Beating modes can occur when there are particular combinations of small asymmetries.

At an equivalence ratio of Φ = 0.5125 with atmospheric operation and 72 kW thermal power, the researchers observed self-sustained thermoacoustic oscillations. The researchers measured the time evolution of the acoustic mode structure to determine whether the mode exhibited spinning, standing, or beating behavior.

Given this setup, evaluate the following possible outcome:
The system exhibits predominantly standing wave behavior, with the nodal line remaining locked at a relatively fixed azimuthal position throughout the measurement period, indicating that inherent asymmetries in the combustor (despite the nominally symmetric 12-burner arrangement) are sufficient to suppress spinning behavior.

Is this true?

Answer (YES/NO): YES